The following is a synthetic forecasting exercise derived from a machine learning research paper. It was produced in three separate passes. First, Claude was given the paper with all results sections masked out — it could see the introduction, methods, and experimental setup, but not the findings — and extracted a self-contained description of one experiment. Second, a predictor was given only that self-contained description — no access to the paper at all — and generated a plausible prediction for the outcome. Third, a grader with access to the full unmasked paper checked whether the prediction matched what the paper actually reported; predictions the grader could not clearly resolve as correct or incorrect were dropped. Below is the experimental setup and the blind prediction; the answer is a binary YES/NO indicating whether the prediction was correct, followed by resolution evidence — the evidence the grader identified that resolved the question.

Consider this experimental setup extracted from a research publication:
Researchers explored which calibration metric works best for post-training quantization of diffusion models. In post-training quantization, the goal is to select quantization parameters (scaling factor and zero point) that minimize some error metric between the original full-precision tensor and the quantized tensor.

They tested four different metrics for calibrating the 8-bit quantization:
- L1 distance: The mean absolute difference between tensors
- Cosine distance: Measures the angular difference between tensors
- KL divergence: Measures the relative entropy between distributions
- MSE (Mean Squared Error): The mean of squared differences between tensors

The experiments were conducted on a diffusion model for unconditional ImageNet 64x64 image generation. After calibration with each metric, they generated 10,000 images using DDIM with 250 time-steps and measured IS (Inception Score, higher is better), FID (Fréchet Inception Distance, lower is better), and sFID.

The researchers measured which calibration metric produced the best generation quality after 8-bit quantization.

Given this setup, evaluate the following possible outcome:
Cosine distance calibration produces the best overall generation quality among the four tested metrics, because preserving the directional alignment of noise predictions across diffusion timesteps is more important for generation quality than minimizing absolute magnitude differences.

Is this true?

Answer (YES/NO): NO